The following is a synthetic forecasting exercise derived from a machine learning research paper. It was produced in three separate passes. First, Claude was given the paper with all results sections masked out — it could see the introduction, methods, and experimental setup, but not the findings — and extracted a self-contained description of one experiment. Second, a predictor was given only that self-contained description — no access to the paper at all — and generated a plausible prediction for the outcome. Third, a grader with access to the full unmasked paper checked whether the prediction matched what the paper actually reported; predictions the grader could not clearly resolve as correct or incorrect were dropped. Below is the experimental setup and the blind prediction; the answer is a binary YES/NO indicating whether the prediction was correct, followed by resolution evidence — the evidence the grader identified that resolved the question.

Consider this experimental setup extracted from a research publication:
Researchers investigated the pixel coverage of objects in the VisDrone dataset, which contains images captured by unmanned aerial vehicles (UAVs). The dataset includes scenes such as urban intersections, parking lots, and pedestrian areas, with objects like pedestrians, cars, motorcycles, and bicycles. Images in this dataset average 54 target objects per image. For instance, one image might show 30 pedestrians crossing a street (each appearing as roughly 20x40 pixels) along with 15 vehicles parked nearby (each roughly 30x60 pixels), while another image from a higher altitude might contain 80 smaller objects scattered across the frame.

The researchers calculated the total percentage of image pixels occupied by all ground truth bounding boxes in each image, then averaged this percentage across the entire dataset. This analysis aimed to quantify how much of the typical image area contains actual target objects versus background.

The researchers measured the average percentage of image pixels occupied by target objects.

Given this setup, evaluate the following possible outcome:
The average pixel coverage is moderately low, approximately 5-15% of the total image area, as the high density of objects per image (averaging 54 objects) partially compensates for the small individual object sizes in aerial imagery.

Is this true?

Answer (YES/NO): YES